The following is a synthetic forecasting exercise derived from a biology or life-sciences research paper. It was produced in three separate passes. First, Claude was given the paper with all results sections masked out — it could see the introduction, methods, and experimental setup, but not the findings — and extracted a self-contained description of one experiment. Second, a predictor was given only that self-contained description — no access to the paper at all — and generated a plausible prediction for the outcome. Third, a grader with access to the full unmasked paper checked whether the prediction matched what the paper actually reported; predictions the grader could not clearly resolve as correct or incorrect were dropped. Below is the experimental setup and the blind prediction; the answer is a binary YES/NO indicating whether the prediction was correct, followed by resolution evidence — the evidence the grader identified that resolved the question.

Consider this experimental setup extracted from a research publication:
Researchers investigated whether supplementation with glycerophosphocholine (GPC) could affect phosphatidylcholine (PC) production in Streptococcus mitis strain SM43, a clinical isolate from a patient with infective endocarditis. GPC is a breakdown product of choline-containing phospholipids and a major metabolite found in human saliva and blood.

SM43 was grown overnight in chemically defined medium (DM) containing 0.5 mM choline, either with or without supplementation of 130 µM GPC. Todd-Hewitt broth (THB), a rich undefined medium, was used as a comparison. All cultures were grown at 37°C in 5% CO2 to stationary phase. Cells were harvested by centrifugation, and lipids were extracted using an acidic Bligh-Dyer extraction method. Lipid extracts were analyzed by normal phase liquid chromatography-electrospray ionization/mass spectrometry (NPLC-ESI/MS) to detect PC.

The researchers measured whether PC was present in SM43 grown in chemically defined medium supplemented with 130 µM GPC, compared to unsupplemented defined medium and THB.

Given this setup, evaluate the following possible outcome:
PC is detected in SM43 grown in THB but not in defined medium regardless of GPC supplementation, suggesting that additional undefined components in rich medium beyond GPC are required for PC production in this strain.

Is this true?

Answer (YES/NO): NO